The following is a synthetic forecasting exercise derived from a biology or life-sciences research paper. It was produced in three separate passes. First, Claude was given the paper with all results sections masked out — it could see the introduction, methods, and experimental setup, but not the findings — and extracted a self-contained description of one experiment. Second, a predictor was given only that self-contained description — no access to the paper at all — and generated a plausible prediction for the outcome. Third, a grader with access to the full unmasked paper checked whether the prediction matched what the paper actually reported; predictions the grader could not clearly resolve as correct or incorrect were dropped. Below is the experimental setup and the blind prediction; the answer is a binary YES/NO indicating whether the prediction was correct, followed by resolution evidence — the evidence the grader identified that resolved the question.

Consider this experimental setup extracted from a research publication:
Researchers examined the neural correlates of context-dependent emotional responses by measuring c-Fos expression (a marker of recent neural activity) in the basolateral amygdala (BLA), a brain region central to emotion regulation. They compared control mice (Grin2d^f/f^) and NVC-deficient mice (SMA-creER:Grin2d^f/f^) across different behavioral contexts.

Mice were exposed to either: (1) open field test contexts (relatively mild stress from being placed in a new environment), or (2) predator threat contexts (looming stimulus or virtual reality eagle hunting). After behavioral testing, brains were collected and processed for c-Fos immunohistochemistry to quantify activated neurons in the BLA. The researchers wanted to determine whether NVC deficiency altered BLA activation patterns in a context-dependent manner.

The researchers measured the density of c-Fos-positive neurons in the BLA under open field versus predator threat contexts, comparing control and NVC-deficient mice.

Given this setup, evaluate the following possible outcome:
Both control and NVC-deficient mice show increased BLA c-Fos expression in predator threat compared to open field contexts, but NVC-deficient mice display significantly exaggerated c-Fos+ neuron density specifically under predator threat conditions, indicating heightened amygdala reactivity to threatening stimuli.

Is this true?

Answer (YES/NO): NO